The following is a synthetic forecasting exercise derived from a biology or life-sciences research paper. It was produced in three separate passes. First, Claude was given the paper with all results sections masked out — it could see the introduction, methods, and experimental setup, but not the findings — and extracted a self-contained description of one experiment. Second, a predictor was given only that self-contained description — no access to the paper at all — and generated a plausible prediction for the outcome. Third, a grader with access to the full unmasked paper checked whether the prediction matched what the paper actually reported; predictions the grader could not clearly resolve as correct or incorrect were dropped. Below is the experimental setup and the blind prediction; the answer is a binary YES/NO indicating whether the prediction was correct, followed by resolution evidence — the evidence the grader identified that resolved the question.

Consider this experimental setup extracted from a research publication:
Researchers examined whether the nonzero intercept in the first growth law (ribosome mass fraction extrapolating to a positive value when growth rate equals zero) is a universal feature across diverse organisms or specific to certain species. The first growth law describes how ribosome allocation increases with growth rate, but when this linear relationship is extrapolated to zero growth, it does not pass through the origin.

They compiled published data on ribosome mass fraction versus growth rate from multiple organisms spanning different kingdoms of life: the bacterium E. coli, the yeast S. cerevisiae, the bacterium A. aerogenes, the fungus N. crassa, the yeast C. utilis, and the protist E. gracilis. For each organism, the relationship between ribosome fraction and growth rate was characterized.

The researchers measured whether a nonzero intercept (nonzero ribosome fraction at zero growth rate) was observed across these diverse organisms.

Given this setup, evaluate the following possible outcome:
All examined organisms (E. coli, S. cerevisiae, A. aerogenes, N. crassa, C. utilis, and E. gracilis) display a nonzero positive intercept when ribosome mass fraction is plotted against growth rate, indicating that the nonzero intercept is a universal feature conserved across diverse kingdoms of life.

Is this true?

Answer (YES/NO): NO